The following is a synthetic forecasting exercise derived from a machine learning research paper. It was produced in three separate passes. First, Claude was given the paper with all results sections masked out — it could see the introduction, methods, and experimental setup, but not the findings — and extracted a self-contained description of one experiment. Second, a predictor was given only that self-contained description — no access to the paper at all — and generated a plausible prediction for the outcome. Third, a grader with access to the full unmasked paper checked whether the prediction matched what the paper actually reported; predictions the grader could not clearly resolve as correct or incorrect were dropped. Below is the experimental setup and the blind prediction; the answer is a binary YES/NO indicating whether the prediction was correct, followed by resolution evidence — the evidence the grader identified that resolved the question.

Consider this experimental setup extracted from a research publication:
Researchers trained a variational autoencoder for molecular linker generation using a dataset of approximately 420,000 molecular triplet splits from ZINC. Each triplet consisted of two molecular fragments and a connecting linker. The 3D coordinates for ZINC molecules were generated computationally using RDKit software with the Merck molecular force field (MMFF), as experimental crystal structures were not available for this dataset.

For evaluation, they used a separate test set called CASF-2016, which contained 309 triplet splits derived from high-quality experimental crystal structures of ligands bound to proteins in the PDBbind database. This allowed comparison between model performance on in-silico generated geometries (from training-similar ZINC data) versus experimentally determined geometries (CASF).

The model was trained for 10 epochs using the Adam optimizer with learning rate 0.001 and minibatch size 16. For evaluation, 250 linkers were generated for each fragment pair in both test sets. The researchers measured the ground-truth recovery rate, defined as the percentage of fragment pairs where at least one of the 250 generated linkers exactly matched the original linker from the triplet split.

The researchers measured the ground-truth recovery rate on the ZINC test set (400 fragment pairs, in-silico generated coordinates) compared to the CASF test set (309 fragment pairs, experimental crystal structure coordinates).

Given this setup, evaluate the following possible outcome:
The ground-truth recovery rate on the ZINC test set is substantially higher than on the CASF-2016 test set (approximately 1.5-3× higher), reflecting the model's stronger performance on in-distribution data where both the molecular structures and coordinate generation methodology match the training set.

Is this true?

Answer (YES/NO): YES